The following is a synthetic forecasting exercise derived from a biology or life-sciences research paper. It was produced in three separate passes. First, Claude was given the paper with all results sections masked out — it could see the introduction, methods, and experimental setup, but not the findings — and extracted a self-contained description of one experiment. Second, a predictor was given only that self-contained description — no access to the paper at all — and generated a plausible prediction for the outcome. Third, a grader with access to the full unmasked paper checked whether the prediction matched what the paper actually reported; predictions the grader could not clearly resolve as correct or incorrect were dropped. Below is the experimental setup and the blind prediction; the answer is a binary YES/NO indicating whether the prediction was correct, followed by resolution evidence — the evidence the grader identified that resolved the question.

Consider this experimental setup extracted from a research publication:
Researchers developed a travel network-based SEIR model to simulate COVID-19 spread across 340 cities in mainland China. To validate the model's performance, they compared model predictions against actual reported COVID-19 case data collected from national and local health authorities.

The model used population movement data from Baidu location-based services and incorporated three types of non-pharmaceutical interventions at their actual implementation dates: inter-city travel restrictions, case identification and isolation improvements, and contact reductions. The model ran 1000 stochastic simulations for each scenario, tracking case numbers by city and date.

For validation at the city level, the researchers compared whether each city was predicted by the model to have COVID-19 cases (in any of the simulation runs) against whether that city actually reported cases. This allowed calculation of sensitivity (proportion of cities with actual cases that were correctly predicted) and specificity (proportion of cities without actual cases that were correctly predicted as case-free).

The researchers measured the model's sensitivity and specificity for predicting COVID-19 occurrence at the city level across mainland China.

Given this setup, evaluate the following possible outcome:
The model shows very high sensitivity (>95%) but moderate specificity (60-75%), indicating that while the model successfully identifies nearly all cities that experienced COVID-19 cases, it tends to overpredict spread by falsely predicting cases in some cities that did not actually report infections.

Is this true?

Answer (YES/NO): NO